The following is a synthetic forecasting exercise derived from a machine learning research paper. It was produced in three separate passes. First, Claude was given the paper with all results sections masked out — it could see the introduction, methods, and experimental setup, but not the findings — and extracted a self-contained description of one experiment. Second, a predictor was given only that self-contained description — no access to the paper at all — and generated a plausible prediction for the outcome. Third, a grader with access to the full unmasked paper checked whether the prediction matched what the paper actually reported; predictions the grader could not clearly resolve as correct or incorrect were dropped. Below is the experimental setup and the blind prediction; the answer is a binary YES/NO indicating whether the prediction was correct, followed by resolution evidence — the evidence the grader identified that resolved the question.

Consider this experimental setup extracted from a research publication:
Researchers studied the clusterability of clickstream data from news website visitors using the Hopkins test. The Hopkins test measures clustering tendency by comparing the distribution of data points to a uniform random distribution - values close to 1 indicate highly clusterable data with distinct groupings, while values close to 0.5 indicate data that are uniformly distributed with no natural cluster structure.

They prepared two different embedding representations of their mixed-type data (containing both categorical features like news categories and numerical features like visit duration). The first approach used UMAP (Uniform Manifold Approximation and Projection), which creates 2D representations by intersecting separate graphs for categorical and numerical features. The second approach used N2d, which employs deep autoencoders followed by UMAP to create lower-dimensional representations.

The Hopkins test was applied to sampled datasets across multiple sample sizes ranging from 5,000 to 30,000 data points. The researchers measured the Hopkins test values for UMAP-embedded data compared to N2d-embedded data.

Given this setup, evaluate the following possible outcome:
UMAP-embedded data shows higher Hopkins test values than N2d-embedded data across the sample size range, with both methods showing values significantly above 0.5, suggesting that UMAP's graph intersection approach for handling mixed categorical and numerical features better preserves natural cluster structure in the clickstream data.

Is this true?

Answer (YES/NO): NO